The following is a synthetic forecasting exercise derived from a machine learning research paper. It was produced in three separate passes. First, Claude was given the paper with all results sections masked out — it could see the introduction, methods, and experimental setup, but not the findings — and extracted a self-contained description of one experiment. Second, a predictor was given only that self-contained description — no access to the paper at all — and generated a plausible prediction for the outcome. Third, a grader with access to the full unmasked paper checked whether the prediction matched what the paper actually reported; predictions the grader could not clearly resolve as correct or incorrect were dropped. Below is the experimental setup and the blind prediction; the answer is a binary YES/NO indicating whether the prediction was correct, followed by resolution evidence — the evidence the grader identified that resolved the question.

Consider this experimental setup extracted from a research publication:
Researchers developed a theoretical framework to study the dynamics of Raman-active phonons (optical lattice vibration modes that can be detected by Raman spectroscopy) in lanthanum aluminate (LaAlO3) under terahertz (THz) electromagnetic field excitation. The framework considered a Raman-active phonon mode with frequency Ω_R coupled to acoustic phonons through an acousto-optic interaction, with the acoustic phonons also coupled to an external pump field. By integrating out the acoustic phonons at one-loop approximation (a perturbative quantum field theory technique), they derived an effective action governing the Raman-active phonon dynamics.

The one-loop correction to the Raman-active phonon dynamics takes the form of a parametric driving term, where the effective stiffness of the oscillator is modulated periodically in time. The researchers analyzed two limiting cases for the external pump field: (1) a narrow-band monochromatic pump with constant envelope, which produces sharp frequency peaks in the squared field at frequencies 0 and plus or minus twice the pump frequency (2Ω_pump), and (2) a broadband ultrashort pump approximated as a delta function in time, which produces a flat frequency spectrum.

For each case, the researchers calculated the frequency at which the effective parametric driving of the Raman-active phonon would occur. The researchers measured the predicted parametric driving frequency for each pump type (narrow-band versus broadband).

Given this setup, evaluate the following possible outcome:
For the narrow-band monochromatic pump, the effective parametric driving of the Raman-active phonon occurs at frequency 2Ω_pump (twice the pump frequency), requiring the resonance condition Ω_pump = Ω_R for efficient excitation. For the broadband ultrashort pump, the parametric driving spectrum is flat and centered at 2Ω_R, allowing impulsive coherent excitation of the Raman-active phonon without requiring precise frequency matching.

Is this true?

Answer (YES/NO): NO